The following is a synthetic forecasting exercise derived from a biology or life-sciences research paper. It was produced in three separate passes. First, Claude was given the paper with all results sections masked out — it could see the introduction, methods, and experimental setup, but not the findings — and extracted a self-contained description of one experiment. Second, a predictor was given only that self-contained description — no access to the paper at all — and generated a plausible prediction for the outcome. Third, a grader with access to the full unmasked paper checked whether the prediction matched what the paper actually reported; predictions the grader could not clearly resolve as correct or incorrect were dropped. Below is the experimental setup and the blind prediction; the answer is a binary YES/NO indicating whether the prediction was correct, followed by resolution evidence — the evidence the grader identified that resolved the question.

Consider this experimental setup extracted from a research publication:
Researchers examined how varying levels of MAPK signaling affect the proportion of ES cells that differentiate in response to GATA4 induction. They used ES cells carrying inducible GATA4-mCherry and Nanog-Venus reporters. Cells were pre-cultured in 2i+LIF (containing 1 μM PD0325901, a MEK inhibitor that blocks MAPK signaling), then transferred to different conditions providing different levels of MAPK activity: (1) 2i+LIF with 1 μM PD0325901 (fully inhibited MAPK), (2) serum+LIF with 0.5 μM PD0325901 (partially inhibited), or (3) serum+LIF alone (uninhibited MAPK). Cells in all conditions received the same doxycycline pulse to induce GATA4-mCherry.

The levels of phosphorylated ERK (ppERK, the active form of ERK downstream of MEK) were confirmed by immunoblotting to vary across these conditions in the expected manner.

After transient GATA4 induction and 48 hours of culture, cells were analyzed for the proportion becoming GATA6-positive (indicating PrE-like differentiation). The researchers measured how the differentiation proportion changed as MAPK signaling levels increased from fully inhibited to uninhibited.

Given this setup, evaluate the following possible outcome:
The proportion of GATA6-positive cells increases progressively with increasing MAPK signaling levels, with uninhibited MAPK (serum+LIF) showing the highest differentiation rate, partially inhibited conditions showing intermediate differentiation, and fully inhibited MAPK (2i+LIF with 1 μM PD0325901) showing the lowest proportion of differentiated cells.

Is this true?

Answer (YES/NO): YES